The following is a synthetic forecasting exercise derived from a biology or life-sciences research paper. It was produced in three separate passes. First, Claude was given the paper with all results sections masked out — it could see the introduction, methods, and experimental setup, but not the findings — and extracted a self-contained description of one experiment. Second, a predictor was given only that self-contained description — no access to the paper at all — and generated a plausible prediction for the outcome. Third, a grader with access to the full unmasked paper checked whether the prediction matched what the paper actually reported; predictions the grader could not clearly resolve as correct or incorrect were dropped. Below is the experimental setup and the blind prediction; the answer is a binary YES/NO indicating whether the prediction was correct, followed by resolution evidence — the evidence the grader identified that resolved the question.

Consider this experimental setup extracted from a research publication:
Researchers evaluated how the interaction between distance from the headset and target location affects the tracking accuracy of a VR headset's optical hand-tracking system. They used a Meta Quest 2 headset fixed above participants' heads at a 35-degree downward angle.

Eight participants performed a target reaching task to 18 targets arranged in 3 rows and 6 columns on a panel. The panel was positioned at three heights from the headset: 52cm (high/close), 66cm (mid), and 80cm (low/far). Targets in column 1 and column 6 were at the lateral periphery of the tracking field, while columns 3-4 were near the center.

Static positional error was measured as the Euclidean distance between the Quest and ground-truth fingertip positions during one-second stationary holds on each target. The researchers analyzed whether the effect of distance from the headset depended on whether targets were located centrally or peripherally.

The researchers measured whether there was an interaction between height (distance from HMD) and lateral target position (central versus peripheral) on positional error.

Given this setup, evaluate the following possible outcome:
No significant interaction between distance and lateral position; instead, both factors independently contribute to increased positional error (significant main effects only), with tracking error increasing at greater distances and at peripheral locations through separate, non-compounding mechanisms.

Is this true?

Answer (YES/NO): NO